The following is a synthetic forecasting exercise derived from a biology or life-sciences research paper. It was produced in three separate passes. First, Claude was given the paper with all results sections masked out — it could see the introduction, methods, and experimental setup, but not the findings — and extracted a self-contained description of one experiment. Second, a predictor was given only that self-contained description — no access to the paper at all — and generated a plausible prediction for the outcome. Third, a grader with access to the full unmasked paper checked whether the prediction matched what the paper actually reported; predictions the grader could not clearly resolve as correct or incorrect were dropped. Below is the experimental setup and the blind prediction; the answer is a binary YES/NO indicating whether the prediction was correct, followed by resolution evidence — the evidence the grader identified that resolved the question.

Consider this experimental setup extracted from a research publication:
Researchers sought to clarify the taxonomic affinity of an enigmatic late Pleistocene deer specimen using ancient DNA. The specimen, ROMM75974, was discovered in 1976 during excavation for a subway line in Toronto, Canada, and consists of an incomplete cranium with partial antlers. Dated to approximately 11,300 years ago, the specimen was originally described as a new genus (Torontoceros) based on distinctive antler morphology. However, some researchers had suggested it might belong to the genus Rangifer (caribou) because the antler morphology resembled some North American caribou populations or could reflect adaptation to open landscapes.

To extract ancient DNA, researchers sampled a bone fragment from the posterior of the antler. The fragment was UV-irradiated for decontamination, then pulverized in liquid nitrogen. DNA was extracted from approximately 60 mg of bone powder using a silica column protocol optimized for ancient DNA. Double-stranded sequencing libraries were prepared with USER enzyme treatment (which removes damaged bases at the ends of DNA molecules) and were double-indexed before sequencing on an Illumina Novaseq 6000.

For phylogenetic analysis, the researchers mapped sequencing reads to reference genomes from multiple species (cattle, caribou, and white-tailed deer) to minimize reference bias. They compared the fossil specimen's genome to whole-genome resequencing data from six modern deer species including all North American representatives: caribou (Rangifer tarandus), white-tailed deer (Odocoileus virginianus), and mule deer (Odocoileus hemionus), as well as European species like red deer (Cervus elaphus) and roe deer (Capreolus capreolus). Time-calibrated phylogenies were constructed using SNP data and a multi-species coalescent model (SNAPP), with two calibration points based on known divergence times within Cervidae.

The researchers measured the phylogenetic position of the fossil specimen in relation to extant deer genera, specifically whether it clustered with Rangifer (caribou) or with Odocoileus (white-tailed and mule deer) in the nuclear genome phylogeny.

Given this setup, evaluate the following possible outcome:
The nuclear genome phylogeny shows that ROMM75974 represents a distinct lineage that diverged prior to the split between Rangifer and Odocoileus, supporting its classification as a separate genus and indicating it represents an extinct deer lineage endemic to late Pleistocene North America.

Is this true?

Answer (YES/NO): NO